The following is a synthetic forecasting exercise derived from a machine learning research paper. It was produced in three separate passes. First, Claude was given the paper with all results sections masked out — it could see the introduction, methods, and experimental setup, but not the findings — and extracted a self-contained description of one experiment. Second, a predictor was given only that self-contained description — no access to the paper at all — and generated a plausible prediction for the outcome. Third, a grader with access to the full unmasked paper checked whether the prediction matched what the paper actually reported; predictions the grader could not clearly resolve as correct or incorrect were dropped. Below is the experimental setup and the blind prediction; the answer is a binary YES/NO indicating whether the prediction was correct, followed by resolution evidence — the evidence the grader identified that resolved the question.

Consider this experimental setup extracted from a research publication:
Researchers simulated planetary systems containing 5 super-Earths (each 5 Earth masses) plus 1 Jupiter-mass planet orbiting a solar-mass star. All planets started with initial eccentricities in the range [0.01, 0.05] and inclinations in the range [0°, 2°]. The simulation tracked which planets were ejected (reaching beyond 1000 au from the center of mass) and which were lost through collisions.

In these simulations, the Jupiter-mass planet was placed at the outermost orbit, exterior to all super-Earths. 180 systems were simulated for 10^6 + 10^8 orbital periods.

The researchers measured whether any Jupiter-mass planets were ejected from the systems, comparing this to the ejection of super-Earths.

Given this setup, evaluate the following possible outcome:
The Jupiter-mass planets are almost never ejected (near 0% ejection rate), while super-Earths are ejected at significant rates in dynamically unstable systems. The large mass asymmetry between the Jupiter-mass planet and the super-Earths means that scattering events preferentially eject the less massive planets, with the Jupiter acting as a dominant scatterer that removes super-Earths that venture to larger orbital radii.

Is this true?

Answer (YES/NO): YES